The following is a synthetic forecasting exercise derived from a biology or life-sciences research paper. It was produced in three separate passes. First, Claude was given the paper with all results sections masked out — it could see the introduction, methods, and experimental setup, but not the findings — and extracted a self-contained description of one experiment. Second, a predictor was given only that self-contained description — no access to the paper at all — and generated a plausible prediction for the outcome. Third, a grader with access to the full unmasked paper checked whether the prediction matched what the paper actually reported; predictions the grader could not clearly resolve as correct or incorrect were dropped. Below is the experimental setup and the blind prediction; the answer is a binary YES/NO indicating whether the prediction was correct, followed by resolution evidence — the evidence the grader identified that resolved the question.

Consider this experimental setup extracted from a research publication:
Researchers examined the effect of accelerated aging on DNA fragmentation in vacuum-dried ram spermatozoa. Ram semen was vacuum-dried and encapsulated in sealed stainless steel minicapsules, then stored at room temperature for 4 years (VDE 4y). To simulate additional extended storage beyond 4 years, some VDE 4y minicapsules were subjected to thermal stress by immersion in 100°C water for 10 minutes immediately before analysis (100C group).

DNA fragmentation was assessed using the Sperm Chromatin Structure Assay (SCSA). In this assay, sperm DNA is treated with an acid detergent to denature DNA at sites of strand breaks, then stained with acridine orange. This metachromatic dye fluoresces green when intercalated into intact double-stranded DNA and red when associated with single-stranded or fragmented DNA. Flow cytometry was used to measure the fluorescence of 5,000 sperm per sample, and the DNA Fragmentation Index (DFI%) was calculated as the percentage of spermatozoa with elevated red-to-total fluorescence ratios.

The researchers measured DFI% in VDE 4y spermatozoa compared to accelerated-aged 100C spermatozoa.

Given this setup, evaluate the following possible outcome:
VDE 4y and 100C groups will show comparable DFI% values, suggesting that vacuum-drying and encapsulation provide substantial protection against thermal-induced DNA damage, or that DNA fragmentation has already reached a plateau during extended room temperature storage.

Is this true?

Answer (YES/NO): NO